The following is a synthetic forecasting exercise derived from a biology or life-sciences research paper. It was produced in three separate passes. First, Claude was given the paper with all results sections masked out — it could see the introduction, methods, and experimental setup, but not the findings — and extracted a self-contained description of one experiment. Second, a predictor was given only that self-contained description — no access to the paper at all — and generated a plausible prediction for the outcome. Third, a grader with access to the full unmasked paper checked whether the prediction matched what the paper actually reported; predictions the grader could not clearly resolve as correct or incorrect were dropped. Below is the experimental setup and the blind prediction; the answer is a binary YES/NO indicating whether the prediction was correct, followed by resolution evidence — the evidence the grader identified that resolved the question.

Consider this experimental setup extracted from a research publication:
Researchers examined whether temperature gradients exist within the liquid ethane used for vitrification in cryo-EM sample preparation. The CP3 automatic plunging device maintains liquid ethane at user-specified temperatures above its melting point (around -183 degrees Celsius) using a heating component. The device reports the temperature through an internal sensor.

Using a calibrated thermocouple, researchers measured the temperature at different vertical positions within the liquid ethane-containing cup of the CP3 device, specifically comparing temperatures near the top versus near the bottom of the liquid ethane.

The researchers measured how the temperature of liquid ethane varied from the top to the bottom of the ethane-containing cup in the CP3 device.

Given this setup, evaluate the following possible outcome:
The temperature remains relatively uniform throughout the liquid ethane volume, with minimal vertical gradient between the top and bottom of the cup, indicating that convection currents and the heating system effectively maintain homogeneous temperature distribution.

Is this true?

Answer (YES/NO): NO